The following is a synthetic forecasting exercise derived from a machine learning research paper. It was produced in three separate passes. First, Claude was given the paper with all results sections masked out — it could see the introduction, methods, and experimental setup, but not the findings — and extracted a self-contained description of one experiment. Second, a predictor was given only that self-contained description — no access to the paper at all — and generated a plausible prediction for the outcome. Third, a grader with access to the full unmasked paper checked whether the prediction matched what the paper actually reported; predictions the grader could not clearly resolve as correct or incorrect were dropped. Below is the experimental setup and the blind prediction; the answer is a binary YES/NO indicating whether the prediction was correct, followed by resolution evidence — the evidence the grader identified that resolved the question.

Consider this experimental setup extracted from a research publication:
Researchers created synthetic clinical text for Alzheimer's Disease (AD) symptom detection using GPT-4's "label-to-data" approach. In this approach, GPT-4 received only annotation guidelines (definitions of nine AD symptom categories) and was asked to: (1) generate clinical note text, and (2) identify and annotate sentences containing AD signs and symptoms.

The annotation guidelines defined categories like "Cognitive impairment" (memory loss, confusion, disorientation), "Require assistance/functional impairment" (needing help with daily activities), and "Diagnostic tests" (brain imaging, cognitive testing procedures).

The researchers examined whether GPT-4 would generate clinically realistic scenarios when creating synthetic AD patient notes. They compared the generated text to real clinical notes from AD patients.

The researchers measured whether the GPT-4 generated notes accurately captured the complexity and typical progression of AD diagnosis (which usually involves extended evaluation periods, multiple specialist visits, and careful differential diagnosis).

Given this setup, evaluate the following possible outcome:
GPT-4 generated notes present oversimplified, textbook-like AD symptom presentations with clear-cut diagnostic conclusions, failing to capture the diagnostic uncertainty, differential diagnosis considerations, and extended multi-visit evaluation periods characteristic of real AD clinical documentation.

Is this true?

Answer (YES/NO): YES